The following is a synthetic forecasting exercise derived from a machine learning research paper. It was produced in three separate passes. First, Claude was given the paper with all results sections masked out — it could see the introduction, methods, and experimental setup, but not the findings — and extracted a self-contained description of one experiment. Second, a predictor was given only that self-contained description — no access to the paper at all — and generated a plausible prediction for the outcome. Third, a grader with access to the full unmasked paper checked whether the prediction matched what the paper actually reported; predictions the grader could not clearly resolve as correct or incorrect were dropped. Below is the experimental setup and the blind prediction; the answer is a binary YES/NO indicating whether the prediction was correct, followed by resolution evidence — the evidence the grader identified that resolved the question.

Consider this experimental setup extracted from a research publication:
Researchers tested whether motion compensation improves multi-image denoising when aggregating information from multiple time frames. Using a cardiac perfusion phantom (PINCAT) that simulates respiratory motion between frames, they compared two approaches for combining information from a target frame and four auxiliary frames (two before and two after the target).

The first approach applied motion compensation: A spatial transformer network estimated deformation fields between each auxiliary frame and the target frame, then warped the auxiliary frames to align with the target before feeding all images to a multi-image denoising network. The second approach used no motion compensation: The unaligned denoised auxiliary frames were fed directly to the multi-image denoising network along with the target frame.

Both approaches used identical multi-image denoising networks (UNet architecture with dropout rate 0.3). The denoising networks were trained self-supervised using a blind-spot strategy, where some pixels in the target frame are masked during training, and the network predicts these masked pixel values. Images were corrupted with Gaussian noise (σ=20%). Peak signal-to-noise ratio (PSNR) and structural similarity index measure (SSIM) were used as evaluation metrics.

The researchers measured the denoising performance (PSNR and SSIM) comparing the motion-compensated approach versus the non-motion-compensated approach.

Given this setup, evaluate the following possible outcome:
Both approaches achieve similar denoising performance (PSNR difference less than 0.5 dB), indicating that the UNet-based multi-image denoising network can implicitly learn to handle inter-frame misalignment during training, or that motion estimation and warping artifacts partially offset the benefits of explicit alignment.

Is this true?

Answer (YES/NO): YES